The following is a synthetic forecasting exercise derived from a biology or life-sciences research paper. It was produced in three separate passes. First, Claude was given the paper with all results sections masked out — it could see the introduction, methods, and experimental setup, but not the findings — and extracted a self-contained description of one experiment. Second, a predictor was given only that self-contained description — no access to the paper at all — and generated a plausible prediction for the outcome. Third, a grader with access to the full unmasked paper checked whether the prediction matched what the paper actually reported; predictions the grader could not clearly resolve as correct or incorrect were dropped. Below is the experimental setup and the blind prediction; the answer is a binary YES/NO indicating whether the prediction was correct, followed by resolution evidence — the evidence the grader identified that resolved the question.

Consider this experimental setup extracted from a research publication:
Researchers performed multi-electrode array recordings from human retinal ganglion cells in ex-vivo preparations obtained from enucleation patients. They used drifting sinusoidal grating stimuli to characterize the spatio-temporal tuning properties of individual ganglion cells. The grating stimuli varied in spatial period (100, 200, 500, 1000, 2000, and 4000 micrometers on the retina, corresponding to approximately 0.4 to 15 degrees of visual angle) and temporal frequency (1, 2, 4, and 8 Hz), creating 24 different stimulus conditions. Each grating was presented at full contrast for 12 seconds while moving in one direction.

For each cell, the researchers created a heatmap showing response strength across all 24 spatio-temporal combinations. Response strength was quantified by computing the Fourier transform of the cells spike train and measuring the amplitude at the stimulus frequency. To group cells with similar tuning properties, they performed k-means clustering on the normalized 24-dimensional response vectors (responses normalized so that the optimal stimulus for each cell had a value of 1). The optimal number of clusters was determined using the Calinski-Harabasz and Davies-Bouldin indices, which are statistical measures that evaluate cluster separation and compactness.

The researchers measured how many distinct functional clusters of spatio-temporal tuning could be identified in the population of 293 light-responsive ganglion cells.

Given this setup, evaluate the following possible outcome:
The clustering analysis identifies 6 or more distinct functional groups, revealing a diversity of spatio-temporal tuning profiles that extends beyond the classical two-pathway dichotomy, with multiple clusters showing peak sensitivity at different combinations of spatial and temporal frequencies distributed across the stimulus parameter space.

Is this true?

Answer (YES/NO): YES